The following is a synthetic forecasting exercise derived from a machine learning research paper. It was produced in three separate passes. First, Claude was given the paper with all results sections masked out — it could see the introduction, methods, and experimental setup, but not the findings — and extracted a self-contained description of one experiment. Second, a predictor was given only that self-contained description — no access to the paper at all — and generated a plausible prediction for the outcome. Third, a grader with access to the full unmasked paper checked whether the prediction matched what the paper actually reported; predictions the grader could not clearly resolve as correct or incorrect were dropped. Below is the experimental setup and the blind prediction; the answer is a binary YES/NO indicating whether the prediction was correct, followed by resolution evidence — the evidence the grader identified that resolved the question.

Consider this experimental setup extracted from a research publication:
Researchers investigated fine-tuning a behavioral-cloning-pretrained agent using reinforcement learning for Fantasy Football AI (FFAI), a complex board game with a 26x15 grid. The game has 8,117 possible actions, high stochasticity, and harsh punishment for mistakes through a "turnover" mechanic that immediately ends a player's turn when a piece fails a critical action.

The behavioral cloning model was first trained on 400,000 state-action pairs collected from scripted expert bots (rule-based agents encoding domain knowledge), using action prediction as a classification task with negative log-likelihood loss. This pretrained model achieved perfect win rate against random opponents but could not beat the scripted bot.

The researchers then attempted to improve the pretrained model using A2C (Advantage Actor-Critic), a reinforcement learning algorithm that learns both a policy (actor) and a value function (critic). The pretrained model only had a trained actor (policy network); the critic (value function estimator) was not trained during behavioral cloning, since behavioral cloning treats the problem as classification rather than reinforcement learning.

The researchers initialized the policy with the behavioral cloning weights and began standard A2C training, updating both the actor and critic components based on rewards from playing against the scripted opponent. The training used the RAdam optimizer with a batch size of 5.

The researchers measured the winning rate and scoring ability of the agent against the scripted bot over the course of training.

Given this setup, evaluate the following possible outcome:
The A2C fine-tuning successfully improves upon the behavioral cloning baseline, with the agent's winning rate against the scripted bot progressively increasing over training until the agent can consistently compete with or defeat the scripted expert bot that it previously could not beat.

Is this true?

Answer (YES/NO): NO